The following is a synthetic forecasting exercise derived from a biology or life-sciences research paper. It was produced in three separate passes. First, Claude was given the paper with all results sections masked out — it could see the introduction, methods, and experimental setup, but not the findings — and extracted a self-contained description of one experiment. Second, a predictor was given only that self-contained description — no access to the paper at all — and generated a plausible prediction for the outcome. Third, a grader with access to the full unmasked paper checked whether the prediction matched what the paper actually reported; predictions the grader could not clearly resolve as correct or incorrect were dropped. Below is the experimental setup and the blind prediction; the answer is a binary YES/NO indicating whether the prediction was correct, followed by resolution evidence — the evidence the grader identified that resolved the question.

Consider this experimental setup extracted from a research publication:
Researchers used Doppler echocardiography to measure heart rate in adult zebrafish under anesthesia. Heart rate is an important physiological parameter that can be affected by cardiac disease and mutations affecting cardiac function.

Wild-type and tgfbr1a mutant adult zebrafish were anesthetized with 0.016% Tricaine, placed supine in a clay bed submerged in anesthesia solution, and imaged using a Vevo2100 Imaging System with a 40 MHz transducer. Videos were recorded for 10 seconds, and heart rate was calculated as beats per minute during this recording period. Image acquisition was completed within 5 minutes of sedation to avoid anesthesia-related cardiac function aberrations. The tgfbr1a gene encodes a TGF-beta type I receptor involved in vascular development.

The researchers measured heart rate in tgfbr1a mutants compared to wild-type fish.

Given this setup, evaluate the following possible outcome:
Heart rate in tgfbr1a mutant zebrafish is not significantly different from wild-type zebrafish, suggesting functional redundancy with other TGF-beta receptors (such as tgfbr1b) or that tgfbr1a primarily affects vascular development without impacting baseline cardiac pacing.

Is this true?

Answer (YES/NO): YES